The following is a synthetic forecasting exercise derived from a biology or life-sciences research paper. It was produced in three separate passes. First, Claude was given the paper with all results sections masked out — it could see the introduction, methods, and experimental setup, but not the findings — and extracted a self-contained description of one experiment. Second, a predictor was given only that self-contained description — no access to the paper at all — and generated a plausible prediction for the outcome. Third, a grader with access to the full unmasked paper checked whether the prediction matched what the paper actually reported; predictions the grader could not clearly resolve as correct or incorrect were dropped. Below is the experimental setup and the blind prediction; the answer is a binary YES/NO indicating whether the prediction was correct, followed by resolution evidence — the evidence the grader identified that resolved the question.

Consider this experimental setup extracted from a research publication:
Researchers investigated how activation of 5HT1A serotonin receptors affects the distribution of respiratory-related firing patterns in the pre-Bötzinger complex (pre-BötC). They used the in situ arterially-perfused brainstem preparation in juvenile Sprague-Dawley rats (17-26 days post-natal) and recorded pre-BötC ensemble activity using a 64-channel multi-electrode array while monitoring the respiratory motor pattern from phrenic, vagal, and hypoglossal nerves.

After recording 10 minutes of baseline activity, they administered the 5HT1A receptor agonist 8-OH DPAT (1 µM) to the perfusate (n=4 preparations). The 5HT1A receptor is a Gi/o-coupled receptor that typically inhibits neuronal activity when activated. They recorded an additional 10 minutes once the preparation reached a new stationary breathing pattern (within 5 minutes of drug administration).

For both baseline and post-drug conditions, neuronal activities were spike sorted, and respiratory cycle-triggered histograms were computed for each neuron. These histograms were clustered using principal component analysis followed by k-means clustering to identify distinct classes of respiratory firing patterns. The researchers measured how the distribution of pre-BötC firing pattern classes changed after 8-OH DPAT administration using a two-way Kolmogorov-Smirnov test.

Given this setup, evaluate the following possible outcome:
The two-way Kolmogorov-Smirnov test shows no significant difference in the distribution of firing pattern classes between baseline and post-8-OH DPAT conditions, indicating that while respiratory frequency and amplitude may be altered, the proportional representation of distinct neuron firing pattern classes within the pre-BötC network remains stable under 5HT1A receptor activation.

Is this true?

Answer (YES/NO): YES